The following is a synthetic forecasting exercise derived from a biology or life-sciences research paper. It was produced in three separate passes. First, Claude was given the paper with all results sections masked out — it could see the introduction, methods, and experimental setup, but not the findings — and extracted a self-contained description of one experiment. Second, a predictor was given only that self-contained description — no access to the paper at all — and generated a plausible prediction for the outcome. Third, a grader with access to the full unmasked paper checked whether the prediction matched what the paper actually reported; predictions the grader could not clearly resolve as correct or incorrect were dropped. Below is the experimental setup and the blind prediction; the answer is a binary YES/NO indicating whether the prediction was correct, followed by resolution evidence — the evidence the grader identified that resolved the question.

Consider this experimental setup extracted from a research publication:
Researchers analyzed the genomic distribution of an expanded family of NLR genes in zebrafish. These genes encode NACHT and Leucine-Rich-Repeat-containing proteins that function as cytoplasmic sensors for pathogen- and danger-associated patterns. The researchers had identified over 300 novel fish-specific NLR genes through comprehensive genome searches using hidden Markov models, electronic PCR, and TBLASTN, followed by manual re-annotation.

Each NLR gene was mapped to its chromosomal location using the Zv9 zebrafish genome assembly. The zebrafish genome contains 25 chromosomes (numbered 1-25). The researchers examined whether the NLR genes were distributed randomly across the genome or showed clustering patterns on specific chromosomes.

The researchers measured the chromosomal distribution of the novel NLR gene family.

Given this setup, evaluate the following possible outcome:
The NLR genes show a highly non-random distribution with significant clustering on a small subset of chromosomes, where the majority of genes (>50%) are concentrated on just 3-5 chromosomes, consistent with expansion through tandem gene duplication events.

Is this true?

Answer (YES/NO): YES